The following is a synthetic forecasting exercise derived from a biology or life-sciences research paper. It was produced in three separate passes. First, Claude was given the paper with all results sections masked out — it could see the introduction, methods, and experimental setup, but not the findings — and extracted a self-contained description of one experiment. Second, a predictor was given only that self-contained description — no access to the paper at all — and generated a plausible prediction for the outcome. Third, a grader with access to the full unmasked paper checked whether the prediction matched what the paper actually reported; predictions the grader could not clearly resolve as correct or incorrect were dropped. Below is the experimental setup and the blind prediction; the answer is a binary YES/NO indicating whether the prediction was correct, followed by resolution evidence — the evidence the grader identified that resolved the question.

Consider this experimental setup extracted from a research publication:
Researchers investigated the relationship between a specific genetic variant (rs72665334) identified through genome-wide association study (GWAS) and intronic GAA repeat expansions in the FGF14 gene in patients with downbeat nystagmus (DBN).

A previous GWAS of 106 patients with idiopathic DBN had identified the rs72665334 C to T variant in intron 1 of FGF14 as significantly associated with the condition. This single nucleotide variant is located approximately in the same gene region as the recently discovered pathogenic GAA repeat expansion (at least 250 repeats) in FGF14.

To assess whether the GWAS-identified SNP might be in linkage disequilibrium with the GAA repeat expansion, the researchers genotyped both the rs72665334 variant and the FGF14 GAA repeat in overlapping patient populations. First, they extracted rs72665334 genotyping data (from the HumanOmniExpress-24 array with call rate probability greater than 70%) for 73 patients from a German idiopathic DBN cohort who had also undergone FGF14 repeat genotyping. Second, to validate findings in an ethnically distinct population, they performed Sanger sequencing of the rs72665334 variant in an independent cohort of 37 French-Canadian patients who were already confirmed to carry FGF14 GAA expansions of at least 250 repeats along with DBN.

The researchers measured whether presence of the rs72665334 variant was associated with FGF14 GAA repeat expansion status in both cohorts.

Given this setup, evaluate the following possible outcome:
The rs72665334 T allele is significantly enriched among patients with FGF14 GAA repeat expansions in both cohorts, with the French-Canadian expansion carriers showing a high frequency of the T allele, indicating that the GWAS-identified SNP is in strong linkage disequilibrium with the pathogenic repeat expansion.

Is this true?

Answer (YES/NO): NO